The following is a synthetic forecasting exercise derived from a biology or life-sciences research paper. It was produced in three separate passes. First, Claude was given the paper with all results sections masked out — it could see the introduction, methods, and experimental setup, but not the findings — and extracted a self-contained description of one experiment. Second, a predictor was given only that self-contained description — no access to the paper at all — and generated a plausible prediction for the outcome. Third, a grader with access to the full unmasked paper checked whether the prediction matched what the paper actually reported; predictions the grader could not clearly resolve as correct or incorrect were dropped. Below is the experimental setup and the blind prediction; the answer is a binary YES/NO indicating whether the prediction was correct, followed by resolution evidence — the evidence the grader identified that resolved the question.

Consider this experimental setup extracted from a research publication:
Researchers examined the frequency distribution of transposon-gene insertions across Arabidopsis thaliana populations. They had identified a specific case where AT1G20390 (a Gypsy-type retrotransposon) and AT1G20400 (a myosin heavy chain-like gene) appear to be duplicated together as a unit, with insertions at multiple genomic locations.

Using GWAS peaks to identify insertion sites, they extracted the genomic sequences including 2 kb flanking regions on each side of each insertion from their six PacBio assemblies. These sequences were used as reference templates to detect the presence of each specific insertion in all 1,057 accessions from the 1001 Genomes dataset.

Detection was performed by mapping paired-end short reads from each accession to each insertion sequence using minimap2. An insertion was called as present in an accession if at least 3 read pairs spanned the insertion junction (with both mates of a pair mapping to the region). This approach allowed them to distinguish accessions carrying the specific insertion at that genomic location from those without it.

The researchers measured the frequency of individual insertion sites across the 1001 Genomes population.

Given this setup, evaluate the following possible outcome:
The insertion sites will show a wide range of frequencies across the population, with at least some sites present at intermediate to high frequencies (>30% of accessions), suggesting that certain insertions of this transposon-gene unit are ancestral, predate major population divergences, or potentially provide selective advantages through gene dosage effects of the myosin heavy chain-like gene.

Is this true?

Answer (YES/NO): YES